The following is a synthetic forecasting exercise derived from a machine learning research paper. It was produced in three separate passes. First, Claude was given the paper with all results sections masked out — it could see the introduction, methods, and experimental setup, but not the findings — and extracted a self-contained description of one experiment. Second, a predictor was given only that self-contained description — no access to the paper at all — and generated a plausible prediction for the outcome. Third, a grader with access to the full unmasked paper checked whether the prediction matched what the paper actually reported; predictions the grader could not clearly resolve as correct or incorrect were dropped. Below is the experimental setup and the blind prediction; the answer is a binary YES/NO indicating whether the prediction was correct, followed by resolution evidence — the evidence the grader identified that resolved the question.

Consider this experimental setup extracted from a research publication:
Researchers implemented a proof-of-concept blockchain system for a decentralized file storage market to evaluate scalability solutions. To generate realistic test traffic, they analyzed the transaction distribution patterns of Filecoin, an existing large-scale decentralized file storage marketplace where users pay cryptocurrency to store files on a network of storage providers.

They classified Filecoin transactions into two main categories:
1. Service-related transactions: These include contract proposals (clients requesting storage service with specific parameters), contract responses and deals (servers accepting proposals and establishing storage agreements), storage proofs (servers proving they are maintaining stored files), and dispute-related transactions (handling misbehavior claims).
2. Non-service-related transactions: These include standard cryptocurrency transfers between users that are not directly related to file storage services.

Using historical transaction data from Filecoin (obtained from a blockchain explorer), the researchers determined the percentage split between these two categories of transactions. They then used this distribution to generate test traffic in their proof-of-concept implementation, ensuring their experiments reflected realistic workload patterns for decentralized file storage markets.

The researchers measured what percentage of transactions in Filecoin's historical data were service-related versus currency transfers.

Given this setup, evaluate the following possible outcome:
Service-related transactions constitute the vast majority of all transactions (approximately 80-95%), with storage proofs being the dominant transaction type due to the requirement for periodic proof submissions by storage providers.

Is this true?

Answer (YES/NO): NO